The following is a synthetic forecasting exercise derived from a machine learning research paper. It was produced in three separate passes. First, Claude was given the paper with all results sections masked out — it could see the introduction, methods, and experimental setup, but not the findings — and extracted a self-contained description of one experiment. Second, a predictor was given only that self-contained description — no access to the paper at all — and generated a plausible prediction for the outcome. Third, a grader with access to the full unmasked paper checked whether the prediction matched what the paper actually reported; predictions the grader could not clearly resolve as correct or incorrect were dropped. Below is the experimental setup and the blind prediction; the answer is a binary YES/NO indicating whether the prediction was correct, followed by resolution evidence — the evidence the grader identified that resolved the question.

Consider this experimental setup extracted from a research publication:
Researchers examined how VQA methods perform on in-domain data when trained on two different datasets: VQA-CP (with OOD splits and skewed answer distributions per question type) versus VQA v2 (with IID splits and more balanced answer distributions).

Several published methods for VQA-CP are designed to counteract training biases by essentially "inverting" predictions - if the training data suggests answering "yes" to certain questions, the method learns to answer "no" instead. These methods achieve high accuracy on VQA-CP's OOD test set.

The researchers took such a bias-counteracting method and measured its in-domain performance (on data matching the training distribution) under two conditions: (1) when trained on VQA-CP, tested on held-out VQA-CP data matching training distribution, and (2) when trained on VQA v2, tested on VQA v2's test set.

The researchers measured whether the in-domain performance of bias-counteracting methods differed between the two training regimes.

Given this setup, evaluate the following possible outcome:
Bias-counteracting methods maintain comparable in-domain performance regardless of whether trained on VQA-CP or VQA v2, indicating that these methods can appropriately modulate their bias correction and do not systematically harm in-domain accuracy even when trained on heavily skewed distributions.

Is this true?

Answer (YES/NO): NO